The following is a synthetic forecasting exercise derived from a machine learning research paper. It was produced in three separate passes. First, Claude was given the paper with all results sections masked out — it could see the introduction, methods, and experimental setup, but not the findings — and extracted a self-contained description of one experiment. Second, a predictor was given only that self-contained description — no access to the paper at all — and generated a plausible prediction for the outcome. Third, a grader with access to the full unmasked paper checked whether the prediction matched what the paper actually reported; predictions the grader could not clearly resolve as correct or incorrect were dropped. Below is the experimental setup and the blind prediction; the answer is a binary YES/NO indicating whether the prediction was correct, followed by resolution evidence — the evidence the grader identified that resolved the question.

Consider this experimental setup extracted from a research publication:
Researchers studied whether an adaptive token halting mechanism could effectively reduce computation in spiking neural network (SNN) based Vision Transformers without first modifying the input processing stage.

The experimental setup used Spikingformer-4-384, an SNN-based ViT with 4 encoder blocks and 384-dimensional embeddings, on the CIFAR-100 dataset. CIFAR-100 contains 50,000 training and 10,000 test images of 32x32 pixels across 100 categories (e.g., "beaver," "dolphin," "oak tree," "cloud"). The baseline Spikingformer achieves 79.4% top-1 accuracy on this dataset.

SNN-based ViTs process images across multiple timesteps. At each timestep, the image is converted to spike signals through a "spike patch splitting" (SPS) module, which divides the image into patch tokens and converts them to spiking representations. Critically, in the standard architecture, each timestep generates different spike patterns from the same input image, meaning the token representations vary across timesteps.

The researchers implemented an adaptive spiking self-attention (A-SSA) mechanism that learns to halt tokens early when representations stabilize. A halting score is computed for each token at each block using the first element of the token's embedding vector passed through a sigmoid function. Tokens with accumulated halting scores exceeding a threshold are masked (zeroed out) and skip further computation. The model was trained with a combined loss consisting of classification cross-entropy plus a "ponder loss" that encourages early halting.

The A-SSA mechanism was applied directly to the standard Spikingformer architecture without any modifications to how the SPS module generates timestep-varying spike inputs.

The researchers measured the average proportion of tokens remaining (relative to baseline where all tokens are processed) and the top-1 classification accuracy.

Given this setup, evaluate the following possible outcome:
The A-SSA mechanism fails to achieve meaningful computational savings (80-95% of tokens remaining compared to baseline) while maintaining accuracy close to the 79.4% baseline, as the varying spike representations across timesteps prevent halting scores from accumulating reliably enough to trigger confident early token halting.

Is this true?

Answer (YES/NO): NO